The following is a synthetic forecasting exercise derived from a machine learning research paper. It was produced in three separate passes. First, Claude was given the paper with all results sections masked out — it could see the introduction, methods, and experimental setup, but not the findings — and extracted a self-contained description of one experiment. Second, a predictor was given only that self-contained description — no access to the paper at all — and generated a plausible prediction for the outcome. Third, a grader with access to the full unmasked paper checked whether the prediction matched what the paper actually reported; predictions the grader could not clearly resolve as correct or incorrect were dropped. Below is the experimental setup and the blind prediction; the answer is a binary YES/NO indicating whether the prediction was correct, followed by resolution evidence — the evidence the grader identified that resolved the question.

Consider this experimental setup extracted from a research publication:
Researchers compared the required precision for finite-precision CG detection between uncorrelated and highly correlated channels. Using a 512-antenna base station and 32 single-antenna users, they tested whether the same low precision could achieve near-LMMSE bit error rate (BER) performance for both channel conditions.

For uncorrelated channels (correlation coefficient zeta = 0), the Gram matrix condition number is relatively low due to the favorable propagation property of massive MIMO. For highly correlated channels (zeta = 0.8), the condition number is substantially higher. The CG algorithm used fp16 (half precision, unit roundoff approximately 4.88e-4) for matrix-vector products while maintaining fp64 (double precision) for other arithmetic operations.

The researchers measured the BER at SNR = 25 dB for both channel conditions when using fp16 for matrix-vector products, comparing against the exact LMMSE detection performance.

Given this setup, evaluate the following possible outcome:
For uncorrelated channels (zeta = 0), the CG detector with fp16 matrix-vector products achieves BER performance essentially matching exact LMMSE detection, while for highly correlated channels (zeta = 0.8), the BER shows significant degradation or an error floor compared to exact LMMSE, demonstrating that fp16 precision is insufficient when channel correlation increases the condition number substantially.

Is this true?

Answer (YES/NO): YES